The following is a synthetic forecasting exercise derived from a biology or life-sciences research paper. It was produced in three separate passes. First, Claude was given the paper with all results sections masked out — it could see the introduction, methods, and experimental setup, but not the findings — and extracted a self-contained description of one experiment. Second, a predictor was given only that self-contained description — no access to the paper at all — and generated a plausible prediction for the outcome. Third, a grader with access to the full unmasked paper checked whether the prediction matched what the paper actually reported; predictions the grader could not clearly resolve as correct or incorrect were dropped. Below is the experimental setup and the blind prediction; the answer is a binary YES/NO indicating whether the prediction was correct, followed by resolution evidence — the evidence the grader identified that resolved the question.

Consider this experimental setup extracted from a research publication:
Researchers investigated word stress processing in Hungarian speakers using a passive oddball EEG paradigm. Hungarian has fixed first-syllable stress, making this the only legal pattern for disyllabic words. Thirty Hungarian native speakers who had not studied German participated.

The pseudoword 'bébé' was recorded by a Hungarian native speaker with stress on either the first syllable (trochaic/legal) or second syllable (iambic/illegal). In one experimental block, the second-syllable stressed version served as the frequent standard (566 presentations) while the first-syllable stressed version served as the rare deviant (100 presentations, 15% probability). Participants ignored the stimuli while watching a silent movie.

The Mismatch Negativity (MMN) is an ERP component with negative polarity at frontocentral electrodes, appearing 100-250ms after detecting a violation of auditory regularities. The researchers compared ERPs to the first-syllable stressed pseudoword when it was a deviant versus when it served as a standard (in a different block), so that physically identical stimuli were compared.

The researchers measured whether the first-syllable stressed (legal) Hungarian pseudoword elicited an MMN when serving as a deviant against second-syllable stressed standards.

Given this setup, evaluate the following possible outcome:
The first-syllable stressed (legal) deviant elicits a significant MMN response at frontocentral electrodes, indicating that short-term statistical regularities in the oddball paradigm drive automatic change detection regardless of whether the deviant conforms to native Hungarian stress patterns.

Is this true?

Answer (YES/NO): NO